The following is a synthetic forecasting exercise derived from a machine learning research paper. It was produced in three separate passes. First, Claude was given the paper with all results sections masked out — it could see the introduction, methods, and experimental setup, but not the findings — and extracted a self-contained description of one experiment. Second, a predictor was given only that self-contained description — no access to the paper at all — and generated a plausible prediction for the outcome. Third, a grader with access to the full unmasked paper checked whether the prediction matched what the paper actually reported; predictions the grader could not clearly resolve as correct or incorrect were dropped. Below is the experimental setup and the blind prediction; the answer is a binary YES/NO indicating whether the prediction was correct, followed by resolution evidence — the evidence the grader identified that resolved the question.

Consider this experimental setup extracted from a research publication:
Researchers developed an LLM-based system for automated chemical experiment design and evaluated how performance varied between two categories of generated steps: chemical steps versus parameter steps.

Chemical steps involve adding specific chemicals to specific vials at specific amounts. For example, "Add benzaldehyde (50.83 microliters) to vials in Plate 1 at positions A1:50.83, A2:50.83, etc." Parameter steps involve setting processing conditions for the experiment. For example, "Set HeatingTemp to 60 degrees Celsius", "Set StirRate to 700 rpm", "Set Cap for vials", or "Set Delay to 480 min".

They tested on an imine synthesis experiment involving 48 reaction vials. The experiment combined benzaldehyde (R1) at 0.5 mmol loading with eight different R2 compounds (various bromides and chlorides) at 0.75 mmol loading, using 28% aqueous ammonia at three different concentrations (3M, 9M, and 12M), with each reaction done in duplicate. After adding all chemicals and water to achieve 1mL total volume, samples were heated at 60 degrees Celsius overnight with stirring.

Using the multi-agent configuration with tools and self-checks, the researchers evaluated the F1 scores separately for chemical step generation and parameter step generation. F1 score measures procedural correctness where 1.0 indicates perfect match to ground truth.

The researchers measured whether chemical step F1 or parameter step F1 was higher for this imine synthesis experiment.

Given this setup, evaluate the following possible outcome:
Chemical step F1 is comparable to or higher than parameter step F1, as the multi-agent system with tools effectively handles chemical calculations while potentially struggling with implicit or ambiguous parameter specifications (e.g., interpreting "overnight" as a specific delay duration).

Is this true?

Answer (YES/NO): YES